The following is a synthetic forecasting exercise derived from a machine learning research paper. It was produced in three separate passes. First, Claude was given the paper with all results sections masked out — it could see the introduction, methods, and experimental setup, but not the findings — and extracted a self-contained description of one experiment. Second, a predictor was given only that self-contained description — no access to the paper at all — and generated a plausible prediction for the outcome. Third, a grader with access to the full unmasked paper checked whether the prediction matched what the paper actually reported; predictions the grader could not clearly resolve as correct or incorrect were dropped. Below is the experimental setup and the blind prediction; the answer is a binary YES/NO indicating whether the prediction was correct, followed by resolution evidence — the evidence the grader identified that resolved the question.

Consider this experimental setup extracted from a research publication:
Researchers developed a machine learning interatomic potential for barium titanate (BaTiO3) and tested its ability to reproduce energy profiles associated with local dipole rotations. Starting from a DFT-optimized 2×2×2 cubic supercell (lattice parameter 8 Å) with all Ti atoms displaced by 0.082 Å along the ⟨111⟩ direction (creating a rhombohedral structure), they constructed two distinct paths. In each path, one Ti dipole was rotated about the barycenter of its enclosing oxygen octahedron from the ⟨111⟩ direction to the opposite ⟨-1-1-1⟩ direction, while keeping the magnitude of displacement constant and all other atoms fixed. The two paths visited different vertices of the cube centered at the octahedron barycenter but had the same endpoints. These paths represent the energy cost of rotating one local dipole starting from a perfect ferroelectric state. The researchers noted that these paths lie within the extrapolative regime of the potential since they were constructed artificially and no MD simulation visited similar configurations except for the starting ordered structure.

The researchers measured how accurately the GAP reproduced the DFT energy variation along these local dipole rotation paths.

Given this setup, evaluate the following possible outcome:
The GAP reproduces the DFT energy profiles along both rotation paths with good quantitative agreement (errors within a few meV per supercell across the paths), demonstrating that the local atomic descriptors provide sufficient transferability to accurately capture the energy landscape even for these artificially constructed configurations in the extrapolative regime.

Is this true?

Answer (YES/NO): NO